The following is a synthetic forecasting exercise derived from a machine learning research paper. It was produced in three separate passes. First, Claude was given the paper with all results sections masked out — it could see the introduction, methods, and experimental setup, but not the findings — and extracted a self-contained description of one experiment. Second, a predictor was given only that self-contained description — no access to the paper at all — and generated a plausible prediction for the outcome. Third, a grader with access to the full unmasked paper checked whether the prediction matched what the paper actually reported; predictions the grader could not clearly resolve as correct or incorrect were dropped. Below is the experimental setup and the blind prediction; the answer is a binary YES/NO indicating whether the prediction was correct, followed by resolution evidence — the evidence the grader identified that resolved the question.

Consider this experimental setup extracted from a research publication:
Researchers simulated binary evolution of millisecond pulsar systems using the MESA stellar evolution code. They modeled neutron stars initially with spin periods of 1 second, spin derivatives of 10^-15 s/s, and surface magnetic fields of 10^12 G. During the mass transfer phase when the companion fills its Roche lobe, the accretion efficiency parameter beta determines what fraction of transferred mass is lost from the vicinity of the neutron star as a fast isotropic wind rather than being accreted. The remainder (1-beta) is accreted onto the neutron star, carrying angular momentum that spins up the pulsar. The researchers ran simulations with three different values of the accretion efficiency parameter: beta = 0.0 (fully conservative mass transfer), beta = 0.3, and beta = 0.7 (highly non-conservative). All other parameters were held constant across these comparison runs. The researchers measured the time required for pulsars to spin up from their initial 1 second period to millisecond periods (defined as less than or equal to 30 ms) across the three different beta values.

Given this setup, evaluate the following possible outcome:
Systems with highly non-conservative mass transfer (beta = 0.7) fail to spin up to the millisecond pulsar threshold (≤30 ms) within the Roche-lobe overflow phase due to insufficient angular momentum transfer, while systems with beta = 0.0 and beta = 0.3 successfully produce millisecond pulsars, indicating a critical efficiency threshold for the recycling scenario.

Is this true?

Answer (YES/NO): NO